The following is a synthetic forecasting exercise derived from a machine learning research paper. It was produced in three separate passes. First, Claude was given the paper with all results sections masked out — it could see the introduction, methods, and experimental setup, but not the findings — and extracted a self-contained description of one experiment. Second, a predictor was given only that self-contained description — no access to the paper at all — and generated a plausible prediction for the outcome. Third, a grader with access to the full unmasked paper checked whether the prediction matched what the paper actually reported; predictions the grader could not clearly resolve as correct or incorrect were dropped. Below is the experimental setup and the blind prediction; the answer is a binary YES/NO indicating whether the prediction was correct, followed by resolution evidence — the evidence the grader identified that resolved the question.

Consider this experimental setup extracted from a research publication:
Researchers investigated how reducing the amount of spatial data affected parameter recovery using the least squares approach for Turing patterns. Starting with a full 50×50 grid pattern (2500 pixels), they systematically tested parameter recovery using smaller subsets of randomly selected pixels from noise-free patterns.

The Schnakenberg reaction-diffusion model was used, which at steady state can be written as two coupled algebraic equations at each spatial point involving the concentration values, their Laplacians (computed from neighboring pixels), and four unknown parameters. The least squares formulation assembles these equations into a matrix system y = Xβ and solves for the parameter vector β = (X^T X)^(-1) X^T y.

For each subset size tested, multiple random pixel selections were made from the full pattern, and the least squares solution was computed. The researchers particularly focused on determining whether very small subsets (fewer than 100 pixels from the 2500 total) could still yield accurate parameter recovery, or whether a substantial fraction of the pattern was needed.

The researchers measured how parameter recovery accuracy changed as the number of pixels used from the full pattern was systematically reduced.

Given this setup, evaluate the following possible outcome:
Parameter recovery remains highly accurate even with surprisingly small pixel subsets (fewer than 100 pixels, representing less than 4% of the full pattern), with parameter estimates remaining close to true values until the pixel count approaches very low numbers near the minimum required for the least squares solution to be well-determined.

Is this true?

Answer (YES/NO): YES